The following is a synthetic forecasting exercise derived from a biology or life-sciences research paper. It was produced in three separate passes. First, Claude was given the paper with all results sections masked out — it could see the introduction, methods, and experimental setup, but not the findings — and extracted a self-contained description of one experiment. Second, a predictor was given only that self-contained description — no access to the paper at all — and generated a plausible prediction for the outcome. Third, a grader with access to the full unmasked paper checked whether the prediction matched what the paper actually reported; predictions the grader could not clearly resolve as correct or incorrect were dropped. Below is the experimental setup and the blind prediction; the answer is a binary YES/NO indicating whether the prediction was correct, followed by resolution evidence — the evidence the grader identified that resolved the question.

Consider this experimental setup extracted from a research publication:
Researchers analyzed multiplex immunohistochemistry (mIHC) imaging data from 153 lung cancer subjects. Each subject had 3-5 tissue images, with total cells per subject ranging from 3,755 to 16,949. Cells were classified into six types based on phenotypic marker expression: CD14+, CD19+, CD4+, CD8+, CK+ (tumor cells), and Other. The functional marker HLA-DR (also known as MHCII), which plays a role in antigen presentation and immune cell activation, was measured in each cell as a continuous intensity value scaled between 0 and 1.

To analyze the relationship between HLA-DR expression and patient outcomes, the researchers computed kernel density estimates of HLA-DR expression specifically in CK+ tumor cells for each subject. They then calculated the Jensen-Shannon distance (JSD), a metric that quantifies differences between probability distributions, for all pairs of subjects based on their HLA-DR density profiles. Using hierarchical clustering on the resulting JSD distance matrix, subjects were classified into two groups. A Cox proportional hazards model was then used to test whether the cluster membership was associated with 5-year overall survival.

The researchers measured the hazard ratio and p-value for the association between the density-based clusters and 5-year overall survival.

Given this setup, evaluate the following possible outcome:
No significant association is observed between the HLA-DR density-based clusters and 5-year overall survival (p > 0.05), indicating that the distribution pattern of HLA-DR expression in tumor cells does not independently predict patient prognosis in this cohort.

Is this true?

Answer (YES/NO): NO